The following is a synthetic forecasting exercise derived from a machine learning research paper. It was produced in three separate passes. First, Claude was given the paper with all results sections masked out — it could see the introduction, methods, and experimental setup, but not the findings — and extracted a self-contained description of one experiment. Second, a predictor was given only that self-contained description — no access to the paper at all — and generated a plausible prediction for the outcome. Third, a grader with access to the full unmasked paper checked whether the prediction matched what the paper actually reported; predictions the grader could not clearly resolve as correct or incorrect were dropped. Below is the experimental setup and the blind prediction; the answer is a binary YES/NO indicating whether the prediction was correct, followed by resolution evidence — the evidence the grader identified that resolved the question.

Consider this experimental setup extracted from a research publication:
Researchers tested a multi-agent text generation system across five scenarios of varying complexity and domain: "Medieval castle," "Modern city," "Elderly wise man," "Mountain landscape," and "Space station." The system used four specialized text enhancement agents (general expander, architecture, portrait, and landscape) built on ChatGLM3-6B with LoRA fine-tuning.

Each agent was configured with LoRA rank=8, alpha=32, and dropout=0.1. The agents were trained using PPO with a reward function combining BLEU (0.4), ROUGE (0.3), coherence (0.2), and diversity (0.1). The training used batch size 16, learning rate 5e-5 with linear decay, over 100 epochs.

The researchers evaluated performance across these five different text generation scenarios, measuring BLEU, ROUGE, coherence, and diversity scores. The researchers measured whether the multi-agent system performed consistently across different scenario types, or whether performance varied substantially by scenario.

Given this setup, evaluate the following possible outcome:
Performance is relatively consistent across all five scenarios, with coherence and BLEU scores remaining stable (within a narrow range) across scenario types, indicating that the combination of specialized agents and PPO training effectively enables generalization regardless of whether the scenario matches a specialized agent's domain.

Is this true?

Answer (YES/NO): NO